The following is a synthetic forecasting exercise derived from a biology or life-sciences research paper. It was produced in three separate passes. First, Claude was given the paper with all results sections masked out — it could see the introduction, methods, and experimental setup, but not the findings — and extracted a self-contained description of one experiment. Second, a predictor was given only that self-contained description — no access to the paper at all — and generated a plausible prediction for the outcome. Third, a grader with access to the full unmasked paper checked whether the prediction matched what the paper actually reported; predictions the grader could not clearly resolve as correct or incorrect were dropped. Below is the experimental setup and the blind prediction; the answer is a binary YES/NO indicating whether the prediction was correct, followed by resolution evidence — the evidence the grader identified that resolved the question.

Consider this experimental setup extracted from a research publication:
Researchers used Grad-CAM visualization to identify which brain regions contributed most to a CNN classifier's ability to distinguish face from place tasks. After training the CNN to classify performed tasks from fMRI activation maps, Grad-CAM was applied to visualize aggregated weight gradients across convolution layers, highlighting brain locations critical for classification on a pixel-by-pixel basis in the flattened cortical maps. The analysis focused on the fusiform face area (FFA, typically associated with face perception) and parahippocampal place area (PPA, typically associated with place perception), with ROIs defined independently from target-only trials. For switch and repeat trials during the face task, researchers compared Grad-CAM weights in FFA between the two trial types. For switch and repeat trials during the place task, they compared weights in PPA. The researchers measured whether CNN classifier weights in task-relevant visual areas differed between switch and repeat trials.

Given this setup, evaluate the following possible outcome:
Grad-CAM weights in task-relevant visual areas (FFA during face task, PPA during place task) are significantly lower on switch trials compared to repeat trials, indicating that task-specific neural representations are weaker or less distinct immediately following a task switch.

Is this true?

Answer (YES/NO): NO